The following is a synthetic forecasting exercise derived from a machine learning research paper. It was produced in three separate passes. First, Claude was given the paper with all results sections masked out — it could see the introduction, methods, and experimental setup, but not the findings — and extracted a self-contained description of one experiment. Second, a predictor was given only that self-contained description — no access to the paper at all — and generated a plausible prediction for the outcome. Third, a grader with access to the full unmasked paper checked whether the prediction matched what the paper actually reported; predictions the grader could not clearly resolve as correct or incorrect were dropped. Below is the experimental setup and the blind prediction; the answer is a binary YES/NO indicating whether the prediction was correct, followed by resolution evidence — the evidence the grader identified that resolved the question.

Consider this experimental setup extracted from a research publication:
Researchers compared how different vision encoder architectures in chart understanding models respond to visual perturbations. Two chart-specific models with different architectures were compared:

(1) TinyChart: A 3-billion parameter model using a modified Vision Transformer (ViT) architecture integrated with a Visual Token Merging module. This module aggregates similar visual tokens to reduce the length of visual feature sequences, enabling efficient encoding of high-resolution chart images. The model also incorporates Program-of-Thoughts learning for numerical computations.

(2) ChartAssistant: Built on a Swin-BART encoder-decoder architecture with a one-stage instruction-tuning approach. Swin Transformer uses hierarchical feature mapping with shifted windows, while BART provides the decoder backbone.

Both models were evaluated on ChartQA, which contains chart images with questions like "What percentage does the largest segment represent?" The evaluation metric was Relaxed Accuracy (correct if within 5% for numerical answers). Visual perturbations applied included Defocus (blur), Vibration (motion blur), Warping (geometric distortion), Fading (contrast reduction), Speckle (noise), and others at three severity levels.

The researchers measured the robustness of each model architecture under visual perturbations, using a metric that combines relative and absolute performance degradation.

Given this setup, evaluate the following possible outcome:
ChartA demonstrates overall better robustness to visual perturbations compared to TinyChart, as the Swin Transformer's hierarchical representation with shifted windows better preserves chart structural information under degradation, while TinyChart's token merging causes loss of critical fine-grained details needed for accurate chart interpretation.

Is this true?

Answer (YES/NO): NO